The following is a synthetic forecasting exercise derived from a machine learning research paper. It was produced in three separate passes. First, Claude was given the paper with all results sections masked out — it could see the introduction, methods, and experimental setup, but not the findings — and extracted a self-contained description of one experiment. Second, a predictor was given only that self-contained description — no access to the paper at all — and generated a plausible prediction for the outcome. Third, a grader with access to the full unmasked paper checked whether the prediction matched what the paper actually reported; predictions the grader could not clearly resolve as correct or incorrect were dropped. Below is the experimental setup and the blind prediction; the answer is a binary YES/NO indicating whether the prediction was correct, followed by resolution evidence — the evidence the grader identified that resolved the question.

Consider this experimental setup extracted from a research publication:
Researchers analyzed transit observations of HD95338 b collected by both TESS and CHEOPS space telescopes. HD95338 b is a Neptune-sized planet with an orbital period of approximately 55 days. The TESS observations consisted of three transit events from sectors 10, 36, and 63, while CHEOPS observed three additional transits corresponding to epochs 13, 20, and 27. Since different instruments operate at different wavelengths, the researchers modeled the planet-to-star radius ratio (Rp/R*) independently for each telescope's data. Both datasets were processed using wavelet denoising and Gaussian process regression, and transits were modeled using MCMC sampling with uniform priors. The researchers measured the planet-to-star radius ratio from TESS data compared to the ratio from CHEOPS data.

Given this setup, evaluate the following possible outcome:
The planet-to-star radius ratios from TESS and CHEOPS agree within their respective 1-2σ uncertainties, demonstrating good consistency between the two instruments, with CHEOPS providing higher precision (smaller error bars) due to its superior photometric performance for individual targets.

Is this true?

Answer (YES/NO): YES